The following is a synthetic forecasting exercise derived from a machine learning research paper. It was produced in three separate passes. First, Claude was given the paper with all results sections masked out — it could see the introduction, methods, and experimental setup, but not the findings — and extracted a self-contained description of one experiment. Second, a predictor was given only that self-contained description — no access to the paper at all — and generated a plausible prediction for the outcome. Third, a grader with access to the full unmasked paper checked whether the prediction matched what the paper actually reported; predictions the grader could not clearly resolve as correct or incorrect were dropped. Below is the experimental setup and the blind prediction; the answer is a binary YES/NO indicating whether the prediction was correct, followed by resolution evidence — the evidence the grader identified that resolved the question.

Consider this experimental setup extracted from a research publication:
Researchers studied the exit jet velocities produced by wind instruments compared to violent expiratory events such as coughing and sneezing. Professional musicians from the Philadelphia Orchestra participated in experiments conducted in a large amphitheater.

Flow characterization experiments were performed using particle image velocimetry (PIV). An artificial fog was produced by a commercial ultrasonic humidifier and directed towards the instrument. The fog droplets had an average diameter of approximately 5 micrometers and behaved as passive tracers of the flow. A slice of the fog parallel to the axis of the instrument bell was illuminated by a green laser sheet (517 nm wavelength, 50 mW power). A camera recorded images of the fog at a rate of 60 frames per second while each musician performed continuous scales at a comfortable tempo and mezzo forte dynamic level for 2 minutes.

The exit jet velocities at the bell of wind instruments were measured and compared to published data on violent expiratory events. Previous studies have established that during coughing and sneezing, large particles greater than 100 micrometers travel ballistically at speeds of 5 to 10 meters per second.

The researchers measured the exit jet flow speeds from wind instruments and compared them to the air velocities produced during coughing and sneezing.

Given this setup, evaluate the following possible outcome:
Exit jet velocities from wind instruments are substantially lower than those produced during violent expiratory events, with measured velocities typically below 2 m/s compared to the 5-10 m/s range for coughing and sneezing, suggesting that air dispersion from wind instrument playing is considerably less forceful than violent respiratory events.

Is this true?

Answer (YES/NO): YES